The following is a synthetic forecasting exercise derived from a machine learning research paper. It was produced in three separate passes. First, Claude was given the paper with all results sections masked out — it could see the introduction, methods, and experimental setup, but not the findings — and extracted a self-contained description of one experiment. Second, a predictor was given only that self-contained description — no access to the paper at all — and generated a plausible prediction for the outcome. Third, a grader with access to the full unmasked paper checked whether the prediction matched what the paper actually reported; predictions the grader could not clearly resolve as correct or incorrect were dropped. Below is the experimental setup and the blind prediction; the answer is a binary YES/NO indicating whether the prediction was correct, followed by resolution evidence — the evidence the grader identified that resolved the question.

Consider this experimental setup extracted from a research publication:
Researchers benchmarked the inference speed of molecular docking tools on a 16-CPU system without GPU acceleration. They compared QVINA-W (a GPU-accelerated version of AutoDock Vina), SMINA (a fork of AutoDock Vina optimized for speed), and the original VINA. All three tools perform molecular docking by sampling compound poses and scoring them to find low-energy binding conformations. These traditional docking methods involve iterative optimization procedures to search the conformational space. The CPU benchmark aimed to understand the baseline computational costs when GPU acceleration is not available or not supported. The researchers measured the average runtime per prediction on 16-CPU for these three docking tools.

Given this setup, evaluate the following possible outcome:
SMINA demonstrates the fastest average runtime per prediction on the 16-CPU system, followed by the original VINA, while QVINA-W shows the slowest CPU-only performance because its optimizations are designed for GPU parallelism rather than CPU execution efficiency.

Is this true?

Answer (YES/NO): NO